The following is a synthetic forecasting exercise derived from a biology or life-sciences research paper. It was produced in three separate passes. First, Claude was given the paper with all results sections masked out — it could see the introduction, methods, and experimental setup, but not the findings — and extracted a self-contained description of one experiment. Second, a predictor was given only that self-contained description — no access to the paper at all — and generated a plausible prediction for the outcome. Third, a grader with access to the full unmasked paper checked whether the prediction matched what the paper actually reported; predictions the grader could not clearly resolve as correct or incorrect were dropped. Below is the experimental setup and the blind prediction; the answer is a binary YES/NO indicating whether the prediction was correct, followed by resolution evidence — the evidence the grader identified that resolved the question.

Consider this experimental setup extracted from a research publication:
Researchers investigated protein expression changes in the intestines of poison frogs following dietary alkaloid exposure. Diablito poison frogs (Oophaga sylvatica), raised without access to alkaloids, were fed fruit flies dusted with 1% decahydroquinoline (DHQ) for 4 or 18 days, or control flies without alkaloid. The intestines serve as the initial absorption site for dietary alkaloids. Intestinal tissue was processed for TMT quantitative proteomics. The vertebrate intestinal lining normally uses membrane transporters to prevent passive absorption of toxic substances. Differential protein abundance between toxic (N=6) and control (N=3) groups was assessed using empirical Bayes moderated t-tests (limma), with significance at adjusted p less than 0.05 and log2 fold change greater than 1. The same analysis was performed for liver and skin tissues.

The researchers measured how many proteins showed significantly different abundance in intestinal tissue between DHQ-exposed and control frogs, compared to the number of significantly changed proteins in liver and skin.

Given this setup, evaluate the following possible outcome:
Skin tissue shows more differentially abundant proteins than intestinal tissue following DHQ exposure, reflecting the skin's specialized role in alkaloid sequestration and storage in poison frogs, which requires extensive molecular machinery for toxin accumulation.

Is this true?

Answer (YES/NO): YES